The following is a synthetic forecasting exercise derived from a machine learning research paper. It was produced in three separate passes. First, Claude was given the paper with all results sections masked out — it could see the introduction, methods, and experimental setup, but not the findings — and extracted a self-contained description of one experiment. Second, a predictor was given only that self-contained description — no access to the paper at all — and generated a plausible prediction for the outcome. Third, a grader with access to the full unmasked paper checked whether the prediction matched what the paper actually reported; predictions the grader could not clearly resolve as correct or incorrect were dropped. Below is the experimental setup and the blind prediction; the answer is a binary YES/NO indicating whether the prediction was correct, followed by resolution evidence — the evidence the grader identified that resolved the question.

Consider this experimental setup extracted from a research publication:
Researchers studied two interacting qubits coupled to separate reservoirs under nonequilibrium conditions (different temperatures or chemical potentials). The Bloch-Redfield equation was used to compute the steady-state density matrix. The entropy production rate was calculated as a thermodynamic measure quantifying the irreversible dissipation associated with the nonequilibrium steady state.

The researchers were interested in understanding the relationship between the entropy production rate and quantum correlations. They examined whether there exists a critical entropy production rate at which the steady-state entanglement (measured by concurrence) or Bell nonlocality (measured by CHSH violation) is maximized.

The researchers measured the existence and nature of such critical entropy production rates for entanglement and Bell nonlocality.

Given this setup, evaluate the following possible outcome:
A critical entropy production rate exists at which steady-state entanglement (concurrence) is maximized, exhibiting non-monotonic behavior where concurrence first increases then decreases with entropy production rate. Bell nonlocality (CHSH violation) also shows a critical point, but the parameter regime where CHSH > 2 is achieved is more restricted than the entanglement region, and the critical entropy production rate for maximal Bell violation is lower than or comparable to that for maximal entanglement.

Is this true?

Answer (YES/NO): NO